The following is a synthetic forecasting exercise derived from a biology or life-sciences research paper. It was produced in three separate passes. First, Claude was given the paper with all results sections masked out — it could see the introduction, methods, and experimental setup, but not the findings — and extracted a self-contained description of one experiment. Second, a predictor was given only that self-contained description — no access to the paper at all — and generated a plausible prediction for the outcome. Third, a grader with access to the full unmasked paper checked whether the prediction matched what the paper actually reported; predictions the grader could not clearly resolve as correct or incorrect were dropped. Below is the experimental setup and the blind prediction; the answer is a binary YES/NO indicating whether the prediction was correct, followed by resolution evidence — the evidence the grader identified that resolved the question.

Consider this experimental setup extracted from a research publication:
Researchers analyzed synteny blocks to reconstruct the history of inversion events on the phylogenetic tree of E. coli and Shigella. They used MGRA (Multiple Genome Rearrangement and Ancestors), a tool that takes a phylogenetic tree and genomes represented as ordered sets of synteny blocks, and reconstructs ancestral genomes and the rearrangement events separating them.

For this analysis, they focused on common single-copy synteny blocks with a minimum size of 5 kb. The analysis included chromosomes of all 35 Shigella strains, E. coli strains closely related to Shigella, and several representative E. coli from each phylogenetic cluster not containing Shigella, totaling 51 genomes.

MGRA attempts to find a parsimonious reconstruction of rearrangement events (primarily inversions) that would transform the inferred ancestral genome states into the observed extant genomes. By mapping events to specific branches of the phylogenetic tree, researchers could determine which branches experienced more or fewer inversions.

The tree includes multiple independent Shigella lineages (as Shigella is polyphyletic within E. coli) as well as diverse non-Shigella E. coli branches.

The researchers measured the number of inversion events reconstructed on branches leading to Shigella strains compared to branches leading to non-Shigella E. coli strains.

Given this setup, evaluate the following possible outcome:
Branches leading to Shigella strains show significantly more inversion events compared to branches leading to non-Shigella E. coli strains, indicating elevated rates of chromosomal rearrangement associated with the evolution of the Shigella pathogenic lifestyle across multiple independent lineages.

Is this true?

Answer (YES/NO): YES